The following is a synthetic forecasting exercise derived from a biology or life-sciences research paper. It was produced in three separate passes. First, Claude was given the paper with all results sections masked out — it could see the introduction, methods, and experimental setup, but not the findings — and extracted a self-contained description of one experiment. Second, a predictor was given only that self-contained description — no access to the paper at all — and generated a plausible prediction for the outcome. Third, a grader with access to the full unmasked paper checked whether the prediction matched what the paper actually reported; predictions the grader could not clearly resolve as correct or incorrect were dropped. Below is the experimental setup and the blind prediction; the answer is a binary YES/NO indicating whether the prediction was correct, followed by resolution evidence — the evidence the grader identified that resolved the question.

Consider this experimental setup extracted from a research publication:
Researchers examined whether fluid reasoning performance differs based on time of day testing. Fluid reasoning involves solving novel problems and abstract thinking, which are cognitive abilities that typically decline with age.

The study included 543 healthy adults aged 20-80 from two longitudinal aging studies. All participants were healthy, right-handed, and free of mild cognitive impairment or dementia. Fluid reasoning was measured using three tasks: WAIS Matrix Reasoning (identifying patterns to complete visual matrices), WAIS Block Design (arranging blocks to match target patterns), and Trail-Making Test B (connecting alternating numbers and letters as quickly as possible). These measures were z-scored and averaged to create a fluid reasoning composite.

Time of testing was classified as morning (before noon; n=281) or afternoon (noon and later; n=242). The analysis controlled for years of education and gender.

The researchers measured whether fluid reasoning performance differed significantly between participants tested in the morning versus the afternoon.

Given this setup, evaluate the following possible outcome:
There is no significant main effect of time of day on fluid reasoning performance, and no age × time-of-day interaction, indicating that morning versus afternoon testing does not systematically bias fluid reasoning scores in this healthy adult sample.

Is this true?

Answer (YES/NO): YES